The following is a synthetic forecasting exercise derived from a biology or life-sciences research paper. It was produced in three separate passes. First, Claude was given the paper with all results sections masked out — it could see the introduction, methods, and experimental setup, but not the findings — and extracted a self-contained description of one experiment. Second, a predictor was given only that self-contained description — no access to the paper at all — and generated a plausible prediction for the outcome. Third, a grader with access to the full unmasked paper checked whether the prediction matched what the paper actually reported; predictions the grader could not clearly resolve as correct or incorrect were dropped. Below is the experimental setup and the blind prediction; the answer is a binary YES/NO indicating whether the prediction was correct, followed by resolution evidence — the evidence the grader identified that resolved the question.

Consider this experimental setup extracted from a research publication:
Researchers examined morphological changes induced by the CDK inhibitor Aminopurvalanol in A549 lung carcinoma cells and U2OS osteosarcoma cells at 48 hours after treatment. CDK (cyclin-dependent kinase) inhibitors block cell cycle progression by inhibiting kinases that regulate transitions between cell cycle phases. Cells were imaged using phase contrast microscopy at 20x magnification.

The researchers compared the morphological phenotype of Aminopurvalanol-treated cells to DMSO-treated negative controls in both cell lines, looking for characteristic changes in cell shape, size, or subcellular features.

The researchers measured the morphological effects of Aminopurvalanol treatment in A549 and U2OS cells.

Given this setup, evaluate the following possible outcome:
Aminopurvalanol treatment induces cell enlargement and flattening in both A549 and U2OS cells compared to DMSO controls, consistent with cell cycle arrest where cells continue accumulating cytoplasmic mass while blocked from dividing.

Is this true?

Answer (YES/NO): NO